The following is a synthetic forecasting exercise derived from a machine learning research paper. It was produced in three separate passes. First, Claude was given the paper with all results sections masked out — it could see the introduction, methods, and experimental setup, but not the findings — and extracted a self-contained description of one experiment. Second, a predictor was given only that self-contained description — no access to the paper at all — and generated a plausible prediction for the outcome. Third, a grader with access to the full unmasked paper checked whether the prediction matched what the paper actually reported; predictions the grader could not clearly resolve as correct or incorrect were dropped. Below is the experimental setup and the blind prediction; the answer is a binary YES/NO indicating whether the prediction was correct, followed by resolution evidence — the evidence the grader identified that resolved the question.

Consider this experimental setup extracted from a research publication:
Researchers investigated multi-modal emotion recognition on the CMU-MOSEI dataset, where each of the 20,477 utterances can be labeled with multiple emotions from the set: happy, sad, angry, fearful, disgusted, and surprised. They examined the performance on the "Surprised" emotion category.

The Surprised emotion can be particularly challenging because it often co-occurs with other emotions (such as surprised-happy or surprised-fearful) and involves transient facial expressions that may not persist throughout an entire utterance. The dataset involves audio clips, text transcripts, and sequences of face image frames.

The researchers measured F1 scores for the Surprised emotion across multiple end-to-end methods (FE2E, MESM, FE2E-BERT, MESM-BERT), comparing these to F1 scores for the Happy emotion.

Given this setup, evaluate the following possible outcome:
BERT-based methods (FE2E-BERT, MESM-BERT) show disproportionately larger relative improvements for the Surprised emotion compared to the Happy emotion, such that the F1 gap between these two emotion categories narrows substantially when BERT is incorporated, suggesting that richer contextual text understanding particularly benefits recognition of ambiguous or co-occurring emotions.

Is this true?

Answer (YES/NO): NO